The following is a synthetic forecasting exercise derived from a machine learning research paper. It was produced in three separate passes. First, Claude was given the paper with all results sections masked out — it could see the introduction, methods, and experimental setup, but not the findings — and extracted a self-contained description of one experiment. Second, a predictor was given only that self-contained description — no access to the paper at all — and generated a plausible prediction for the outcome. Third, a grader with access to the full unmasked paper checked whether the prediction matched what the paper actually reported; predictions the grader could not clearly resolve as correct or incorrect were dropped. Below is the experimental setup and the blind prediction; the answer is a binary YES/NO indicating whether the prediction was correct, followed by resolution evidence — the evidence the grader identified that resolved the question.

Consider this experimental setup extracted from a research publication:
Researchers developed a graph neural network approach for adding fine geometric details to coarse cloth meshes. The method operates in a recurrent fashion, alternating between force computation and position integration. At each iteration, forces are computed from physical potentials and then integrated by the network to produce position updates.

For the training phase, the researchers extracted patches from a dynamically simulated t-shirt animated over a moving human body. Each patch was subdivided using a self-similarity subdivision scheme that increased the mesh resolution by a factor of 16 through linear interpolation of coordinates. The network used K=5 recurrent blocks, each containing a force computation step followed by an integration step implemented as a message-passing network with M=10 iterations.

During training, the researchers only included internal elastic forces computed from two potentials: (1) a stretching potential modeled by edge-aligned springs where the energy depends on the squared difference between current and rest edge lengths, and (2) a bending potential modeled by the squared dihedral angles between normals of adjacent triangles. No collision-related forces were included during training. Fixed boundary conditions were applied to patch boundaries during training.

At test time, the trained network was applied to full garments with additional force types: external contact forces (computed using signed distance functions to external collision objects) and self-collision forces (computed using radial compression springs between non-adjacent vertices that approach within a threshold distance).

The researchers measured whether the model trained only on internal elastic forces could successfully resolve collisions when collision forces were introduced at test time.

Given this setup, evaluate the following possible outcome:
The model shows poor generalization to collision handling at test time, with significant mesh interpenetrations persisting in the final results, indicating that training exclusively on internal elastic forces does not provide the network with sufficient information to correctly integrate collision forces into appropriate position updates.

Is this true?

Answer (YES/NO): NO